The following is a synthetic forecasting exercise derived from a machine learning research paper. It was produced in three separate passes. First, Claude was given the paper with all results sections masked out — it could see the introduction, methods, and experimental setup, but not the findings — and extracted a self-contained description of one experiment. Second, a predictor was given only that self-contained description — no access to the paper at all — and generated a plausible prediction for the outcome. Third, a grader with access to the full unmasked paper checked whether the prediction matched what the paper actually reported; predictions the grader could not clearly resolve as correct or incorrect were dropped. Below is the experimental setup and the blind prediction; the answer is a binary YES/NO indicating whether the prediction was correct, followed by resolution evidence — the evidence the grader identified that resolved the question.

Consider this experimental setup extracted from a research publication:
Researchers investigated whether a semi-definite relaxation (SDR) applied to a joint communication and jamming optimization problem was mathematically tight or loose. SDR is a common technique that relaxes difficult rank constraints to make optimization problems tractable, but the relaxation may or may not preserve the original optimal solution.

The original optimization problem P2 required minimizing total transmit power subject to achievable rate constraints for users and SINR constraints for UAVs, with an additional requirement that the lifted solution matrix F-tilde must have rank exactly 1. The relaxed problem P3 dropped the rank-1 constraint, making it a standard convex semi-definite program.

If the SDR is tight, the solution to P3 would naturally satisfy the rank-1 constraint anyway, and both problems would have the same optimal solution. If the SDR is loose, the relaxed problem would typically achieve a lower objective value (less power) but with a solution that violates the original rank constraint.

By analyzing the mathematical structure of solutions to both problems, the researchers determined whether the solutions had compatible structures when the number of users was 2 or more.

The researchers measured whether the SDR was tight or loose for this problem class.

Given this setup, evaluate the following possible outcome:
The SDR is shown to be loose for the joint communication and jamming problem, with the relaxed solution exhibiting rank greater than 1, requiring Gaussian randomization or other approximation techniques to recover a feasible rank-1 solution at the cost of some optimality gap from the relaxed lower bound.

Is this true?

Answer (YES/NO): YES